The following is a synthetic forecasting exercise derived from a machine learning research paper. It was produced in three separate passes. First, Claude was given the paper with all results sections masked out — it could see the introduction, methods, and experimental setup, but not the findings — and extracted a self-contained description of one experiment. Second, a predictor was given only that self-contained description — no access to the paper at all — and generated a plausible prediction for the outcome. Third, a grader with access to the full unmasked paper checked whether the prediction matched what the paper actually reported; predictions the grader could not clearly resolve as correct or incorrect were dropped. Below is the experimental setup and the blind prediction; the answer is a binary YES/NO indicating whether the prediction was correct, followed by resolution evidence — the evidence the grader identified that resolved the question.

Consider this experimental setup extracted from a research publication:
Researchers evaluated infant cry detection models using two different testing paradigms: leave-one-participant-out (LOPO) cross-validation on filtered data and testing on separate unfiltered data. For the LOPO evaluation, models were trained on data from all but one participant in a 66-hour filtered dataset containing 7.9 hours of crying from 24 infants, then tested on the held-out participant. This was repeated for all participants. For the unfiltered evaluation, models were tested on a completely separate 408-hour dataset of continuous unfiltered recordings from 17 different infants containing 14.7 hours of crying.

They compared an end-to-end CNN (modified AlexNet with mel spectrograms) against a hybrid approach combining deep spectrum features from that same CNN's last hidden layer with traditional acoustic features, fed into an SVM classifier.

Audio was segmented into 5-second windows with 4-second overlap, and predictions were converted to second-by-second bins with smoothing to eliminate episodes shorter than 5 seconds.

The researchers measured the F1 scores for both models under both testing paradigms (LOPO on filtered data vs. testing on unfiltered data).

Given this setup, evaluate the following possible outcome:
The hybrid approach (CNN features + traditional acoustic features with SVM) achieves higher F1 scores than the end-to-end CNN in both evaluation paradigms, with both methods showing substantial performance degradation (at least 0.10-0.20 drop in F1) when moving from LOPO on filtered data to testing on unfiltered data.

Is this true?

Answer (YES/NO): NO